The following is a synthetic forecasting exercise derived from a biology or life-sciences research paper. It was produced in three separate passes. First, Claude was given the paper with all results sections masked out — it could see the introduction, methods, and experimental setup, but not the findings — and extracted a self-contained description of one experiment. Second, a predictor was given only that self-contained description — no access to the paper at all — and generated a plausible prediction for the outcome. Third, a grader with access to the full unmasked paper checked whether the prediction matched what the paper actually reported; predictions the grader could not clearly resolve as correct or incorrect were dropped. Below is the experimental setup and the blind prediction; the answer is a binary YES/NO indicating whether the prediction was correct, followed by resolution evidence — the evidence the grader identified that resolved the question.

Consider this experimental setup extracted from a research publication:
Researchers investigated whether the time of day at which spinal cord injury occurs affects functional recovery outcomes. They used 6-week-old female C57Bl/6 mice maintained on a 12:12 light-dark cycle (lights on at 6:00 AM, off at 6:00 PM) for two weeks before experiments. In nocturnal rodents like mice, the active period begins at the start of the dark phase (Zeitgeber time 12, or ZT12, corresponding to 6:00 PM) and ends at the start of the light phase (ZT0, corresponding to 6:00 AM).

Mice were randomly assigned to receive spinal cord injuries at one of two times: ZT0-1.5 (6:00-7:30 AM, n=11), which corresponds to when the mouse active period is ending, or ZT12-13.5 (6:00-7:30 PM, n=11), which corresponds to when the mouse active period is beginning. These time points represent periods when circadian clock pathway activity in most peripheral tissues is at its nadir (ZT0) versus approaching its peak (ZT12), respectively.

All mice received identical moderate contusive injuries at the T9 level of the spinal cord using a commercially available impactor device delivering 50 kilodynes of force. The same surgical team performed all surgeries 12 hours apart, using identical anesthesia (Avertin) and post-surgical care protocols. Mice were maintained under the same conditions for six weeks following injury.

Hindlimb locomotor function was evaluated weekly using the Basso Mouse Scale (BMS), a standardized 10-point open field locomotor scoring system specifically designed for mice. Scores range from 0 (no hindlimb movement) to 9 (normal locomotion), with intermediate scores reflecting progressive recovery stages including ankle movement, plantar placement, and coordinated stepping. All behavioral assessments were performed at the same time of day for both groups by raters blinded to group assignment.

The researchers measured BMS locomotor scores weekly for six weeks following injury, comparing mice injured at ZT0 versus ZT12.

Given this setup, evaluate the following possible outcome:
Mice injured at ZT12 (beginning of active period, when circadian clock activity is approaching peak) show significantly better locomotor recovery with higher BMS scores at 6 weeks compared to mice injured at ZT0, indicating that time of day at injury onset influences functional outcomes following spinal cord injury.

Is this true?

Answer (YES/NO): NO